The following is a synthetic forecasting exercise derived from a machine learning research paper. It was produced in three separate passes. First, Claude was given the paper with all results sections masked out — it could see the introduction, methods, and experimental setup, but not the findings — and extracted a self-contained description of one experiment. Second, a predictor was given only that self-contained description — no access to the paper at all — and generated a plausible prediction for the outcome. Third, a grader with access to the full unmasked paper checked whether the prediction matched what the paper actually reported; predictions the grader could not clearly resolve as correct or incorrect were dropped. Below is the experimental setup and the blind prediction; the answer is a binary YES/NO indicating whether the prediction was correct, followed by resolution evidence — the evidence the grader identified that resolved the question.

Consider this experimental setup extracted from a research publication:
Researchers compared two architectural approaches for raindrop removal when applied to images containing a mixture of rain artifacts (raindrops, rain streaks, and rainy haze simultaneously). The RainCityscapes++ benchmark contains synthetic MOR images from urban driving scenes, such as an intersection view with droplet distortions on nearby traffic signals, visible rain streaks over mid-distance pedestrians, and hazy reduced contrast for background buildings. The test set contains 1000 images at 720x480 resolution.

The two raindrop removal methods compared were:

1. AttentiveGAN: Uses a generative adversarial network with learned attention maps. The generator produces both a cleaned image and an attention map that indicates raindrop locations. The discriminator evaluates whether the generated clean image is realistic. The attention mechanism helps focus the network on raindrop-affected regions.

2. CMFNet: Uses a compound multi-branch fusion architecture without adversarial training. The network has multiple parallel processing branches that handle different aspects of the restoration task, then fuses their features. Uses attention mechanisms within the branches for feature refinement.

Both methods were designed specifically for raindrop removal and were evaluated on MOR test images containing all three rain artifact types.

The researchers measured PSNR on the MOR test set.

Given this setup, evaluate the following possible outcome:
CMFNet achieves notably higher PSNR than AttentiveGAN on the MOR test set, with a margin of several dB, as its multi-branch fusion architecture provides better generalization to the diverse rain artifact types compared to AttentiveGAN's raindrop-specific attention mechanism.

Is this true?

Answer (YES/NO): YES